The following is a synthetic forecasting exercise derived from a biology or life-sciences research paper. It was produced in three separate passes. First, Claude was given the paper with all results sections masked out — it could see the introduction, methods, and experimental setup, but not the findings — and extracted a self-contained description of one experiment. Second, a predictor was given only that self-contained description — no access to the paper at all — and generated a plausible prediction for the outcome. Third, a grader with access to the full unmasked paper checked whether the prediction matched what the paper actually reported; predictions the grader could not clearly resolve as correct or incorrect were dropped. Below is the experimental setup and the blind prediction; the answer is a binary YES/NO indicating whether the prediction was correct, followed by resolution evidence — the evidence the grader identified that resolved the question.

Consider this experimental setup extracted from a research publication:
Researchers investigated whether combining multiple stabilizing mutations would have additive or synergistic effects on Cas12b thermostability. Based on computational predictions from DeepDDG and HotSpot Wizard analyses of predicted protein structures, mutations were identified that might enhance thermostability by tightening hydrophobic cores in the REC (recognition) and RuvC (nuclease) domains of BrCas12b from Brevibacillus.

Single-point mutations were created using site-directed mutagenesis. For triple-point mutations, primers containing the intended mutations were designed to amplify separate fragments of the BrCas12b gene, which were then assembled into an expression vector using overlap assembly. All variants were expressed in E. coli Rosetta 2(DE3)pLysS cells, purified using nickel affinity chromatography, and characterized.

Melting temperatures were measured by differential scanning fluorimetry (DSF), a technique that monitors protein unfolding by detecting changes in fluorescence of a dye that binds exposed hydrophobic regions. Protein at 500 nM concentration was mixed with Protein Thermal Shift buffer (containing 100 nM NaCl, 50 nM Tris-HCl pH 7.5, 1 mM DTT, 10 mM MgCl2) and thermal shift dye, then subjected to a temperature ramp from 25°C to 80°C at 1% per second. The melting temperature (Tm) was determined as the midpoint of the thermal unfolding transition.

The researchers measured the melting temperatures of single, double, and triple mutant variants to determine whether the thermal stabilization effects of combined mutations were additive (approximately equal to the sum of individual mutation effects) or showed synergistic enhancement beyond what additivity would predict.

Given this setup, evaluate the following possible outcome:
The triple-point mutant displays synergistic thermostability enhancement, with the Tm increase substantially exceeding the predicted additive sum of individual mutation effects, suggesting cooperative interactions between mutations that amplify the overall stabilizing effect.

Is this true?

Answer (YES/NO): NO